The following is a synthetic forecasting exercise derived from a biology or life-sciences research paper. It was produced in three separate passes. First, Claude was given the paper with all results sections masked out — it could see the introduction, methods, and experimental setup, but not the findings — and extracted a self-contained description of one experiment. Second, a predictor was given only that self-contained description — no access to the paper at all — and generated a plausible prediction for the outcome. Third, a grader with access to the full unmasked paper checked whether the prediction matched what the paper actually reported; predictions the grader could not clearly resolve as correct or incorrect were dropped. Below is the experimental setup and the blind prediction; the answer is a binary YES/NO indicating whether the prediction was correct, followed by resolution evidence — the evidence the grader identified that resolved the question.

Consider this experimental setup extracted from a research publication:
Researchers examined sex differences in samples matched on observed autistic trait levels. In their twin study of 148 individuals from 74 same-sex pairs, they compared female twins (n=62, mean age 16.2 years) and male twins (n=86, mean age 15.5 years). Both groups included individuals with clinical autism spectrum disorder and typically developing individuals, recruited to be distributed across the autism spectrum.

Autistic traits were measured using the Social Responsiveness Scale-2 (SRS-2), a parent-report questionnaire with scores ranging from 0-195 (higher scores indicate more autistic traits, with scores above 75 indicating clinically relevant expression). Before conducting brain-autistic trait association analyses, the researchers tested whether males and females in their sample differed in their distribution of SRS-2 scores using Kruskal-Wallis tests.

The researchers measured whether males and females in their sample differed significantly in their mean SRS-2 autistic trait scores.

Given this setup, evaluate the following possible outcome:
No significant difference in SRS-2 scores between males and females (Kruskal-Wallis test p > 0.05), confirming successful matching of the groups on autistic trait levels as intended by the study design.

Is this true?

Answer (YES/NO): YES